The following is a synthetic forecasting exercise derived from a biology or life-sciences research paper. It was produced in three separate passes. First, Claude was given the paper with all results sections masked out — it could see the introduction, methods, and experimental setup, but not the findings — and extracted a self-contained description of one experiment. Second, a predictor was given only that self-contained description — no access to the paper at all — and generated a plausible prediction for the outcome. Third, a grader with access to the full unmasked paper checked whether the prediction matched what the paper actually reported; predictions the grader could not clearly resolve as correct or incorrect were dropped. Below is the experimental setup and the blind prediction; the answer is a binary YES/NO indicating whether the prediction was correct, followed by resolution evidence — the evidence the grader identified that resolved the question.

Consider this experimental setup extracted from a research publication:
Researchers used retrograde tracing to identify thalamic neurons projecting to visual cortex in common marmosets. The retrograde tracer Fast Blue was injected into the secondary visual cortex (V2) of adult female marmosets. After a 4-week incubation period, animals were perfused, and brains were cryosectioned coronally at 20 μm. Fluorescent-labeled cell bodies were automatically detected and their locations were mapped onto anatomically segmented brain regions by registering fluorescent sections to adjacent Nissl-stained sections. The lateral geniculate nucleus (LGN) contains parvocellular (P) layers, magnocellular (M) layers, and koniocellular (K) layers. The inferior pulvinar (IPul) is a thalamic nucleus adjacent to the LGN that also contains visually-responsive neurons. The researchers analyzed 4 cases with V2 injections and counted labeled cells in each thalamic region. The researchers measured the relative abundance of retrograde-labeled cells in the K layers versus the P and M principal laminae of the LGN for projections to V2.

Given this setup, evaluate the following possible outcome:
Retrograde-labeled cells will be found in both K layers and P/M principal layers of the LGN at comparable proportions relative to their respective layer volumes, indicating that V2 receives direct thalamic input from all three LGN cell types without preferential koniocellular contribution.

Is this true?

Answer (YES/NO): NO